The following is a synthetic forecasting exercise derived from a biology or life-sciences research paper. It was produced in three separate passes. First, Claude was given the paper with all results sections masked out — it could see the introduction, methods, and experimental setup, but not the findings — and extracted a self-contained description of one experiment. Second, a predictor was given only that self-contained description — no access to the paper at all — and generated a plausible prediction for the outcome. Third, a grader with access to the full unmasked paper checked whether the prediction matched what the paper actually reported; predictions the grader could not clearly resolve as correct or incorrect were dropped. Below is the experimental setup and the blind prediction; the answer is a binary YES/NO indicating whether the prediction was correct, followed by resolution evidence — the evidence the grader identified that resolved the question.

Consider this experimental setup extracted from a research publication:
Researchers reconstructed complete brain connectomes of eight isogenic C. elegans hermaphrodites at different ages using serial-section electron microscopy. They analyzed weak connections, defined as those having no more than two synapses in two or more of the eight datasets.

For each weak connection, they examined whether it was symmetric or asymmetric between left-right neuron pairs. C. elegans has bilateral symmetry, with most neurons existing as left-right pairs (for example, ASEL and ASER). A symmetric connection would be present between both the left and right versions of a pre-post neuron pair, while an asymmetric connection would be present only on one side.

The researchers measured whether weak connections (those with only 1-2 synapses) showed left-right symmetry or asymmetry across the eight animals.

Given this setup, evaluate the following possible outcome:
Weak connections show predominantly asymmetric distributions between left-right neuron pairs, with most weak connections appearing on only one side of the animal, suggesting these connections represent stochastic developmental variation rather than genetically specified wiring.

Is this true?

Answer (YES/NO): YES